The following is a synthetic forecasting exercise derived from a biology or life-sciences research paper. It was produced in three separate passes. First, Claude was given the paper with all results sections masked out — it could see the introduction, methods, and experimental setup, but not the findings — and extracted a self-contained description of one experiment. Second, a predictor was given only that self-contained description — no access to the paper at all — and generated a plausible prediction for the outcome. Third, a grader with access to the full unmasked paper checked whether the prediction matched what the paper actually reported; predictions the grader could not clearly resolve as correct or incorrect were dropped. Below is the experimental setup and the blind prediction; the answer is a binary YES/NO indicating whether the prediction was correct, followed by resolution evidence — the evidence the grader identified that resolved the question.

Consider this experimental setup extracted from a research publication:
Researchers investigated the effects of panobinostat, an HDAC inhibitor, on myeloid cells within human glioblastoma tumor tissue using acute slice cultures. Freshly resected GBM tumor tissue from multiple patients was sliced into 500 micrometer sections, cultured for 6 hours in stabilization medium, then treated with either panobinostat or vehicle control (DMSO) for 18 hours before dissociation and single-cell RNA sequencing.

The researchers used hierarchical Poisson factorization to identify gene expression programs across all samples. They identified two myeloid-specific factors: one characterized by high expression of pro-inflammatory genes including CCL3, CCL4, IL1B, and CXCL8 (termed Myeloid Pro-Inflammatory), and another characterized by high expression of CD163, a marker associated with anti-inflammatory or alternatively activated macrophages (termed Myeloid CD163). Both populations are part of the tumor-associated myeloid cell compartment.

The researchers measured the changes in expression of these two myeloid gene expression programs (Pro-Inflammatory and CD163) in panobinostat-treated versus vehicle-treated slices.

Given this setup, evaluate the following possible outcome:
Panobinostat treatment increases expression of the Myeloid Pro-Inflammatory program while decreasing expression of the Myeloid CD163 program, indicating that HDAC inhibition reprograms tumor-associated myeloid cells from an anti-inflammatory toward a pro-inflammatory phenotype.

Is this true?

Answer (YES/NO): NO